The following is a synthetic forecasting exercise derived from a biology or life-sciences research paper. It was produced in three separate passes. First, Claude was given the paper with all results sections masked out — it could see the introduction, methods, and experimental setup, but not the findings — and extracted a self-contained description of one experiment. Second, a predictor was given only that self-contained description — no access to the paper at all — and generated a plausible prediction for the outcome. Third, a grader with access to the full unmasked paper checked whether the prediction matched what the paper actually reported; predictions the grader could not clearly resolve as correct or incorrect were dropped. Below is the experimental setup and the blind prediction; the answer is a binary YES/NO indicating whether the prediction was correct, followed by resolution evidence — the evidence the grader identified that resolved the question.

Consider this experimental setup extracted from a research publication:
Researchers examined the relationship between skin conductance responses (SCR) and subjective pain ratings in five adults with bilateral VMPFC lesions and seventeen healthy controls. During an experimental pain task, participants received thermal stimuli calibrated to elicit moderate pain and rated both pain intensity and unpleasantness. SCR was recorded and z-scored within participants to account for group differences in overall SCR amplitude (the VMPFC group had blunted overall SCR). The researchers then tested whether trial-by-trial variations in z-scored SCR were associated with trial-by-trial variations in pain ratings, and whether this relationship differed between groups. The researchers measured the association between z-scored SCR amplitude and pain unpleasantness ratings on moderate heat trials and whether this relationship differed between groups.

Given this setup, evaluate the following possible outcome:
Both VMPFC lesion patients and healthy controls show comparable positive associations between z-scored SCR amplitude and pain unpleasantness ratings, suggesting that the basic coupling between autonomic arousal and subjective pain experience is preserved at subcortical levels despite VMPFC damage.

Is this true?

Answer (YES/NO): YES